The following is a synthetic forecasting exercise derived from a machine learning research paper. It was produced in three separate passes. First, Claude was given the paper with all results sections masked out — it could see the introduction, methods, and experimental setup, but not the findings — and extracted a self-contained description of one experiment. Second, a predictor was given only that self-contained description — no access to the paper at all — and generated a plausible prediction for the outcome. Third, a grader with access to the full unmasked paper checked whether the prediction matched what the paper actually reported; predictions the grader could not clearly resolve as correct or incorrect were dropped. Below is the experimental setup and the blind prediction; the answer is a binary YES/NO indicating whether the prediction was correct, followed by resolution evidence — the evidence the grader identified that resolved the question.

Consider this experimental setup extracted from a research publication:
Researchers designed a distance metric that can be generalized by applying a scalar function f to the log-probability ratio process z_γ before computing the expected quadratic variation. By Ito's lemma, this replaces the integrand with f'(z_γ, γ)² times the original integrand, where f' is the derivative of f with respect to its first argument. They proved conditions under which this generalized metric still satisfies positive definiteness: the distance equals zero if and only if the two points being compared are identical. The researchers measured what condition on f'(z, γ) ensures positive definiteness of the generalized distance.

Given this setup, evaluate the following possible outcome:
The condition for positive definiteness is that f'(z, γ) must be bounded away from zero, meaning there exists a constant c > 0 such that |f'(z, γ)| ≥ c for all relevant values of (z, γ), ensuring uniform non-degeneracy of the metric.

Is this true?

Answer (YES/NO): NO